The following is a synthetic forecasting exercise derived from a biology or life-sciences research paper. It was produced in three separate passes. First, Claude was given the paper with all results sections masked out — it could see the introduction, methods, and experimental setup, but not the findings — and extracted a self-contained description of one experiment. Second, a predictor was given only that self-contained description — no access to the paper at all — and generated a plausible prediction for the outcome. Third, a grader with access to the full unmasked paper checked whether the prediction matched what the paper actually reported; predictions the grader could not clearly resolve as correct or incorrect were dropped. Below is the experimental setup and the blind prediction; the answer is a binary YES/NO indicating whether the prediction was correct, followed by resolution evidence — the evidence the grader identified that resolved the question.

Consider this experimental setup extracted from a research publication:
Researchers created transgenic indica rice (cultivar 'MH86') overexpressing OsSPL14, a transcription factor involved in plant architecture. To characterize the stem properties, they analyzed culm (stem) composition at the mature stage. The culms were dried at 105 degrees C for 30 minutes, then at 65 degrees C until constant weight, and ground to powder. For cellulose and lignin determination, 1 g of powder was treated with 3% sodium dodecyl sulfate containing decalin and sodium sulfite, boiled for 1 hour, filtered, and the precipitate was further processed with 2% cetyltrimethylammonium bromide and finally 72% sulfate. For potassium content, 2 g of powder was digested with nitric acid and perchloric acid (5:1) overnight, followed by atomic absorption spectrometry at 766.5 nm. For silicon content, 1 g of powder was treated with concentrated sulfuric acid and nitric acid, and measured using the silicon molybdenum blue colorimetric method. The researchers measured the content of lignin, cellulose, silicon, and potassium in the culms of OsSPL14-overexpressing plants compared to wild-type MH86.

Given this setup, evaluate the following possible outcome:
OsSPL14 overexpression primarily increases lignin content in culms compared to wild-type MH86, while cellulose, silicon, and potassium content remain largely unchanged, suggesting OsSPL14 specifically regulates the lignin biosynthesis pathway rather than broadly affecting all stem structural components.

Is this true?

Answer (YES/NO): NO